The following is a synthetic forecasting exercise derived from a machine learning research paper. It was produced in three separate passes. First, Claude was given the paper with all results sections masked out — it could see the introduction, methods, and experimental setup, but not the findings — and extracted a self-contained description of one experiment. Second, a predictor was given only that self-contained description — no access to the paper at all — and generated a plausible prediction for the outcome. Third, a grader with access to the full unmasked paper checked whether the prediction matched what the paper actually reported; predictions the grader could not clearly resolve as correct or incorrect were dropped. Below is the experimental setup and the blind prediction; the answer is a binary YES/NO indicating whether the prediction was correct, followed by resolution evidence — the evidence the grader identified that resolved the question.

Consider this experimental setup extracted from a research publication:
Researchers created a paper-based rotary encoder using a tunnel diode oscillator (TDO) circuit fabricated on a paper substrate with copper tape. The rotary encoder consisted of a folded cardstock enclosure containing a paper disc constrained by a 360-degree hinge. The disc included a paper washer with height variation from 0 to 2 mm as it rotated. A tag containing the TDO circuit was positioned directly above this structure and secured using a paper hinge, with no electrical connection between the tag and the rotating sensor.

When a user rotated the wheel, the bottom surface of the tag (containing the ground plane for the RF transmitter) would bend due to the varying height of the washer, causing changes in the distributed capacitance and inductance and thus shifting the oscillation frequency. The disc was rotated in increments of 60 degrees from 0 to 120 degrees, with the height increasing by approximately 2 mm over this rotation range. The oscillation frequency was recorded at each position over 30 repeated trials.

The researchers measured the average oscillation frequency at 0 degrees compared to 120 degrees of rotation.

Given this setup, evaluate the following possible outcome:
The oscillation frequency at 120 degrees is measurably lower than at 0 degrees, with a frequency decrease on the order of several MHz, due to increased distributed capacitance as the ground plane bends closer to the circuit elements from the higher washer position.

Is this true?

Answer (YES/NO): NO